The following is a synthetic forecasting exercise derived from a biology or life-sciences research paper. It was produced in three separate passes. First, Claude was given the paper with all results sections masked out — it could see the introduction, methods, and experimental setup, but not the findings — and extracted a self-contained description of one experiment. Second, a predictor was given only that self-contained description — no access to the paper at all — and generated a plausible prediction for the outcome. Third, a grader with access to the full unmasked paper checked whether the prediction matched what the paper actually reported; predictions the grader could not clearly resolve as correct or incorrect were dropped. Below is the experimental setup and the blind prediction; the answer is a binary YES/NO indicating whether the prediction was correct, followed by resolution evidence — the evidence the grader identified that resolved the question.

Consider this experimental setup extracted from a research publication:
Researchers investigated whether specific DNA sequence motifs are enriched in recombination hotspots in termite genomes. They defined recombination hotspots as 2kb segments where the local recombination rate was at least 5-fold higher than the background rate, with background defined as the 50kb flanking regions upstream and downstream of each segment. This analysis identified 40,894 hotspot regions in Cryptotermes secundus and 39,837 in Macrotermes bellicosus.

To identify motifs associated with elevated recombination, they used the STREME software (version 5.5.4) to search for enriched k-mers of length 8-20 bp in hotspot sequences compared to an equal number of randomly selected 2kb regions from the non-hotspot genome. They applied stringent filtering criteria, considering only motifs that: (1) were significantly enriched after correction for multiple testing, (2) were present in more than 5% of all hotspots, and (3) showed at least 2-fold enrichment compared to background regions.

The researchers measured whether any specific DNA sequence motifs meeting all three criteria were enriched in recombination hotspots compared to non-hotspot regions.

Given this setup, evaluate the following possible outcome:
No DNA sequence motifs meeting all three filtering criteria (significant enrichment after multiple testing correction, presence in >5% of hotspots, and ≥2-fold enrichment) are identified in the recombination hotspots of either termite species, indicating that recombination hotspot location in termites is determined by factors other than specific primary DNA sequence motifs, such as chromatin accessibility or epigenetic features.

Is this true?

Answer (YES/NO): NO